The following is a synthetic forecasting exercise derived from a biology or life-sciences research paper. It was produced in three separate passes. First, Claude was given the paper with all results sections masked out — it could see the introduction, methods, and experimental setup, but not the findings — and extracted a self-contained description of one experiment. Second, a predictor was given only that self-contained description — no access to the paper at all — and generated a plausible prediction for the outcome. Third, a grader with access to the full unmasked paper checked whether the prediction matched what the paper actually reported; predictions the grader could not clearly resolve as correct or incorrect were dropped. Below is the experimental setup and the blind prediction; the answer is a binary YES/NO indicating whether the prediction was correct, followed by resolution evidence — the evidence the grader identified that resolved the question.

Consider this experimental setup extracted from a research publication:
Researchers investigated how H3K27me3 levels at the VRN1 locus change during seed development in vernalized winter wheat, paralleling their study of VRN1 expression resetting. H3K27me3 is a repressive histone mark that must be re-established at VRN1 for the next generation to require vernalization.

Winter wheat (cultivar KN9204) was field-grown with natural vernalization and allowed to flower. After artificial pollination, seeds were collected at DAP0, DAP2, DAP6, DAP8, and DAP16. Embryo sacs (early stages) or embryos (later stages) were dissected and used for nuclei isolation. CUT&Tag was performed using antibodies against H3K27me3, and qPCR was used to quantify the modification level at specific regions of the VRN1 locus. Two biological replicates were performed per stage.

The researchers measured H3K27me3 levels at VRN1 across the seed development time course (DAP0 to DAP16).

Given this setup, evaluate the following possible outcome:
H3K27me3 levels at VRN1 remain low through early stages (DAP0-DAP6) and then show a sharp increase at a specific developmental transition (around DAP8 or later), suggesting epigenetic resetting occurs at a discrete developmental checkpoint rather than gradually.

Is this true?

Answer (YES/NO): NO